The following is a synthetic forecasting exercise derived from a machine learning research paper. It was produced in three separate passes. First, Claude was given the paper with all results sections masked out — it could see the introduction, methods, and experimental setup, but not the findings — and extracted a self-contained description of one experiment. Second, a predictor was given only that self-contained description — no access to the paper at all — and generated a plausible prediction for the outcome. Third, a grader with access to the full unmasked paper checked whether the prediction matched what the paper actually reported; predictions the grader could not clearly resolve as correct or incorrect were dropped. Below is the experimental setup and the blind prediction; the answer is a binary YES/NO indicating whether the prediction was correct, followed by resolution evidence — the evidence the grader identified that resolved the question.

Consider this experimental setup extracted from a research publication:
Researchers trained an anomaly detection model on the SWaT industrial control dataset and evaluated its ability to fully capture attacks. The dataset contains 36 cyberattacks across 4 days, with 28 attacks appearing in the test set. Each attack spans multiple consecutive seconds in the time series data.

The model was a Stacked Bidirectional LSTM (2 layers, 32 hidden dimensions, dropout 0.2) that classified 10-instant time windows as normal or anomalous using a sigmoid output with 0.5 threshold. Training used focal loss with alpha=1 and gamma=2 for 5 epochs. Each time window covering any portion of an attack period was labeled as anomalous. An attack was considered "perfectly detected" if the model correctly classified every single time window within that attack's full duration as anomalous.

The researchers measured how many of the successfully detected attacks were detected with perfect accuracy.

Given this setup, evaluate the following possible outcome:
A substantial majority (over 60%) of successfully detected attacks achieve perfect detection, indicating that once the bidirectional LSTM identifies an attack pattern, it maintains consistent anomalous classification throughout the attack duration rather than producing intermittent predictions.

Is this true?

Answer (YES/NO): YES